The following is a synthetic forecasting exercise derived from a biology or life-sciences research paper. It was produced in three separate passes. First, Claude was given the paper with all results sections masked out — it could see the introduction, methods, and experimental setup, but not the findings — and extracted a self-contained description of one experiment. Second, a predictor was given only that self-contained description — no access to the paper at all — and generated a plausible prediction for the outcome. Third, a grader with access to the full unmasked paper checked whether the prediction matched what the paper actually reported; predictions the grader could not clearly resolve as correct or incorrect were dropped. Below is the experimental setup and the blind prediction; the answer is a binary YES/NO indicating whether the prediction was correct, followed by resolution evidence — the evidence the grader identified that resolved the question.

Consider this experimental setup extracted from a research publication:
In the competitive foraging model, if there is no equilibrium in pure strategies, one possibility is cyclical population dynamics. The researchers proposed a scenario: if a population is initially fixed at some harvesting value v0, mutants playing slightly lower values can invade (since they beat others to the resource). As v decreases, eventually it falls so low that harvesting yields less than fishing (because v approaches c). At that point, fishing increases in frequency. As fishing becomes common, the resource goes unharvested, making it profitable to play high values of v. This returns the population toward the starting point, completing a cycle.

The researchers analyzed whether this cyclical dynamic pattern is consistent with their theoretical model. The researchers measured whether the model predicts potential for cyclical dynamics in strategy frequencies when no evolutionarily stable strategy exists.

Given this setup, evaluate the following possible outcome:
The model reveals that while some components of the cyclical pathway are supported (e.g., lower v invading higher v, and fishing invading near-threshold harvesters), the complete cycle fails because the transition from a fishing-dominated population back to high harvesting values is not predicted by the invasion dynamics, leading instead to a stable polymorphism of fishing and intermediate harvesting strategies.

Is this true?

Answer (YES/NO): NO